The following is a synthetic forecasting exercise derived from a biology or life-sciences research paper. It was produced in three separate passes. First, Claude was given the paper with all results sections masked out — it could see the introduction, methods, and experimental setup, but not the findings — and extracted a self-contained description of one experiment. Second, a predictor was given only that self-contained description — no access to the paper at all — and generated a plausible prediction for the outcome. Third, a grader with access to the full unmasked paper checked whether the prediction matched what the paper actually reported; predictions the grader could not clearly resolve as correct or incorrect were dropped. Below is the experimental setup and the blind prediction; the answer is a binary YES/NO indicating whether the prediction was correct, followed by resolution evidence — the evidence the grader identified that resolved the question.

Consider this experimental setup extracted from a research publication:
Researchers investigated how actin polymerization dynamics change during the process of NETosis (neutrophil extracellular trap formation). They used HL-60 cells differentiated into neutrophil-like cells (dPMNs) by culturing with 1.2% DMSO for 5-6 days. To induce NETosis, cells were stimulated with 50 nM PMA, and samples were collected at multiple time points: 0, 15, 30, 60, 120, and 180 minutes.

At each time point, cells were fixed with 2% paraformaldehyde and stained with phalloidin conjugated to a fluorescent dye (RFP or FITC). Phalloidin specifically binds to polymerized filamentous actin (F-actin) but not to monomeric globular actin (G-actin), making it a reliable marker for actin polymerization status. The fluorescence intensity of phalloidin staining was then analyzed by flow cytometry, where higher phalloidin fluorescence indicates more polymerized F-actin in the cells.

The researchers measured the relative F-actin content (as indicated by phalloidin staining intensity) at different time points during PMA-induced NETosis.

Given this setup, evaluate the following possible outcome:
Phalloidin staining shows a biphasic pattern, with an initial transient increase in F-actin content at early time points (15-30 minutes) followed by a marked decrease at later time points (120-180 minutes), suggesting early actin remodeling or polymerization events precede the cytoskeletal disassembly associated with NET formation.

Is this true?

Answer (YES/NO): NO